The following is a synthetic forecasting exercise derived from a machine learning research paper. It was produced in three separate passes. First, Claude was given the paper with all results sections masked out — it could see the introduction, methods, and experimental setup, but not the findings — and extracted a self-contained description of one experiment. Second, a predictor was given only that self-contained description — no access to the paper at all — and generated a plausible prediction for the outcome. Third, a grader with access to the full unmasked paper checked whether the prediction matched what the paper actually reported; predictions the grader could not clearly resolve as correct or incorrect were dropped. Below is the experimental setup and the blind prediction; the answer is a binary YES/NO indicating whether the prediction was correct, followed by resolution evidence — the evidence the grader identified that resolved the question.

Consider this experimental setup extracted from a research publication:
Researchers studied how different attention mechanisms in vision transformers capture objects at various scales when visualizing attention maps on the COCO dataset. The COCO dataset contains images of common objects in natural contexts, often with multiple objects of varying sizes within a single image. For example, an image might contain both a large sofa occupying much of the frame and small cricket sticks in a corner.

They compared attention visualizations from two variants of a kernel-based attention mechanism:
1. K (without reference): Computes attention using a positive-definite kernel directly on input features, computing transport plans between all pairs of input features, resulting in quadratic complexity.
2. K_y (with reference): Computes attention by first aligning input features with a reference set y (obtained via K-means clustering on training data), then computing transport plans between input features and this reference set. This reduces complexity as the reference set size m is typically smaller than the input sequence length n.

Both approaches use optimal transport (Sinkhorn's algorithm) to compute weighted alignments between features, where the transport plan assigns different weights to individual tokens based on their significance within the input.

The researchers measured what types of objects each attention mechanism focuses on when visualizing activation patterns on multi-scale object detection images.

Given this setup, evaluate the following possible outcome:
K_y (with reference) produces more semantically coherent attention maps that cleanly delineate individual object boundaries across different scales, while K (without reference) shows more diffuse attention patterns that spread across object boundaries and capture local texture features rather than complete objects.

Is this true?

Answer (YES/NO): NO